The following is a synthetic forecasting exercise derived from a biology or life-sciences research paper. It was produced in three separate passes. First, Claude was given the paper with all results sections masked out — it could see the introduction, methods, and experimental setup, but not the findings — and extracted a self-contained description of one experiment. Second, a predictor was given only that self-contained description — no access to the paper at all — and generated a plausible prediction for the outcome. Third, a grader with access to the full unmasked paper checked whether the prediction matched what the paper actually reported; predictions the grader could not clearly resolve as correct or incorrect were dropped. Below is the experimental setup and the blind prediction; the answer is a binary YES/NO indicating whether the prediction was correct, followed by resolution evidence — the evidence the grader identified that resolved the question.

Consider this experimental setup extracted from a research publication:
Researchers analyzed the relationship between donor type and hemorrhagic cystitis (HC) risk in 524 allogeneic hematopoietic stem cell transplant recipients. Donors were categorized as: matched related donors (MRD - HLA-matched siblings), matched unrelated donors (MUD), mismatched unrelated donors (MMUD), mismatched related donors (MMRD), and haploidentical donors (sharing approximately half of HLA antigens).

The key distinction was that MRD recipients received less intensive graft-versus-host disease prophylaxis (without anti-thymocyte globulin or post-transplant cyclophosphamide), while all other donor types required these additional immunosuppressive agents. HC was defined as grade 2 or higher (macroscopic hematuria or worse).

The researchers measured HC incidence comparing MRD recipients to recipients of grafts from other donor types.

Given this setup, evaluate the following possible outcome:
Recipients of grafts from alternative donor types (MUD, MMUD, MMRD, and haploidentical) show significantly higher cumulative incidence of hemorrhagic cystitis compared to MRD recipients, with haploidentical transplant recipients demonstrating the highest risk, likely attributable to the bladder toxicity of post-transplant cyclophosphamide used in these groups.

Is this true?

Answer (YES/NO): NO